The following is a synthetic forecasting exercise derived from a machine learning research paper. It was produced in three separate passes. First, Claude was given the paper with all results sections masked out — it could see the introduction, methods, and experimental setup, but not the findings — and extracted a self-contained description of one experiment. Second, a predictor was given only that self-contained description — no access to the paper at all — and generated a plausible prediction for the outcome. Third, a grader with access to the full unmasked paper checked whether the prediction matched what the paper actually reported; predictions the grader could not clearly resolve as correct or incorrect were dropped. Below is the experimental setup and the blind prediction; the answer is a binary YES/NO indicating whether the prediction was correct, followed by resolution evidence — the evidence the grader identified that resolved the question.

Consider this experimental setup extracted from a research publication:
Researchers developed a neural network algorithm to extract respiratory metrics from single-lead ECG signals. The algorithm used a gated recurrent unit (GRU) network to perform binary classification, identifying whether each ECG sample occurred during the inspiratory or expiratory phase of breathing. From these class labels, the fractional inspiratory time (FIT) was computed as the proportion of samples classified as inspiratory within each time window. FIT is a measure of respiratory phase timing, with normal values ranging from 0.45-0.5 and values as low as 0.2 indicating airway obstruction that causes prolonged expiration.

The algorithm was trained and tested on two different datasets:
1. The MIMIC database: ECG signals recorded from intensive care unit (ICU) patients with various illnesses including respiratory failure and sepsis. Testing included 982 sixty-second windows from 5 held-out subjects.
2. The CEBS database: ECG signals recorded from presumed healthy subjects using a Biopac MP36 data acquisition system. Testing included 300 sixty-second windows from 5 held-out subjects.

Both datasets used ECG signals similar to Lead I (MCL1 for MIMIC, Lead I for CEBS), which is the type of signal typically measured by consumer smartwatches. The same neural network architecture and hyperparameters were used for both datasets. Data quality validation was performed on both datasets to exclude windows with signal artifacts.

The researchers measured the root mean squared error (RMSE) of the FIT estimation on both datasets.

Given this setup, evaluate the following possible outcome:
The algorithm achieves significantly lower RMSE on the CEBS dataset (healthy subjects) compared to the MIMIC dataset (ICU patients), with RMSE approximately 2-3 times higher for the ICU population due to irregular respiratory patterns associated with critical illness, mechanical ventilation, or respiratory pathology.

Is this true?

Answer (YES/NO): NO